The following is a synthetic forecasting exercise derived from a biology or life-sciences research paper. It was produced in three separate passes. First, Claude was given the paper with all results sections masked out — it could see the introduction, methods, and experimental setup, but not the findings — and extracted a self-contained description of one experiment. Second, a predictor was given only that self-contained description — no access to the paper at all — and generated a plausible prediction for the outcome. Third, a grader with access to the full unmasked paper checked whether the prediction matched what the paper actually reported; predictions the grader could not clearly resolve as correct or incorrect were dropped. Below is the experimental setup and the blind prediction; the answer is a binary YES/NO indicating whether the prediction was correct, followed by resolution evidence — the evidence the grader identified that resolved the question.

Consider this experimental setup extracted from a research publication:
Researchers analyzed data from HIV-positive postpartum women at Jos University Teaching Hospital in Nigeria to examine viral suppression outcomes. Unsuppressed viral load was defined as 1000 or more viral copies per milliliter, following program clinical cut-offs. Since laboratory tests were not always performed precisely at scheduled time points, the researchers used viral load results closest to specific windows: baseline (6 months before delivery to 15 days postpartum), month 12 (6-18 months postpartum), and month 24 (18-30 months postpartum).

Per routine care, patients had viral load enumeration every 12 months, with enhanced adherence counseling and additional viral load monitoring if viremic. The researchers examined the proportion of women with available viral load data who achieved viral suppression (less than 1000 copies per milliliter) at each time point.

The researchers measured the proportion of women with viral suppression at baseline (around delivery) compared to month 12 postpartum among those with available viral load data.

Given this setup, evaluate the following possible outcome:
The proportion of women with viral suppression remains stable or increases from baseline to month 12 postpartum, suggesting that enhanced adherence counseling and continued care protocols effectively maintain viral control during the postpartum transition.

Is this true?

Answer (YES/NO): YES